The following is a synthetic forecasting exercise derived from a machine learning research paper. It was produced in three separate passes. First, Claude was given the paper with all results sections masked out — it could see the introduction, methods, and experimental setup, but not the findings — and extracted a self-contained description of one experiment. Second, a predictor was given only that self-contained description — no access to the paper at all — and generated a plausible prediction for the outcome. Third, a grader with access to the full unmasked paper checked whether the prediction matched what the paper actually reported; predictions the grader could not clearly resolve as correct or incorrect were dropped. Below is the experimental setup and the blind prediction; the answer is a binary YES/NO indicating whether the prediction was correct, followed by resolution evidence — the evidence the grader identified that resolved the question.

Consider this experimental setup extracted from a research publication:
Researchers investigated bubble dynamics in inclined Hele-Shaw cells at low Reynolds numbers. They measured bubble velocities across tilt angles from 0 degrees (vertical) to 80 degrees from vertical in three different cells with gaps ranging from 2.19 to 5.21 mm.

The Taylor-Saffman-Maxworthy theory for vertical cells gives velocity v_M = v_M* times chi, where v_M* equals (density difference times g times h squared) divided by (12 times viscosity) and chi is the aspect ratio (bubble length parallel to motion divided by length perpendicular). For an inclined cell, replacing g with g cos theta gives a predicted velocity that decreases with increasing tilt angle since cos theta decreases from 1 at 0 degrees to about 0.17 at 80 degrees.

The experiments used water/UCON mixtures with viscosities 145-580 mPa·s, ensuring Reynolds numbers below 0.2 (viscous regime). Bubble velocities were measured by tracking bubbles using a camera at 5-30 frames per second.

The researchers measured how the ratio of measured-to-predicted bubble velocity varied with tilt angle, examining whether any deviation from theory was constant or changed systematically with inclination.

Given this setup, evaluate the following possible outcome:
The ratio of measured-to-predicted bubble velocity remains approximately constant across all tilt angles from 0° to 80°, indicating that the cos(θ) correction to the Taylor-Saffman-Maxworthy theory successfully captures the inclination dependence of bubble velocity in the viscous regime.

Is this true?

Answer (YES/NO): NO